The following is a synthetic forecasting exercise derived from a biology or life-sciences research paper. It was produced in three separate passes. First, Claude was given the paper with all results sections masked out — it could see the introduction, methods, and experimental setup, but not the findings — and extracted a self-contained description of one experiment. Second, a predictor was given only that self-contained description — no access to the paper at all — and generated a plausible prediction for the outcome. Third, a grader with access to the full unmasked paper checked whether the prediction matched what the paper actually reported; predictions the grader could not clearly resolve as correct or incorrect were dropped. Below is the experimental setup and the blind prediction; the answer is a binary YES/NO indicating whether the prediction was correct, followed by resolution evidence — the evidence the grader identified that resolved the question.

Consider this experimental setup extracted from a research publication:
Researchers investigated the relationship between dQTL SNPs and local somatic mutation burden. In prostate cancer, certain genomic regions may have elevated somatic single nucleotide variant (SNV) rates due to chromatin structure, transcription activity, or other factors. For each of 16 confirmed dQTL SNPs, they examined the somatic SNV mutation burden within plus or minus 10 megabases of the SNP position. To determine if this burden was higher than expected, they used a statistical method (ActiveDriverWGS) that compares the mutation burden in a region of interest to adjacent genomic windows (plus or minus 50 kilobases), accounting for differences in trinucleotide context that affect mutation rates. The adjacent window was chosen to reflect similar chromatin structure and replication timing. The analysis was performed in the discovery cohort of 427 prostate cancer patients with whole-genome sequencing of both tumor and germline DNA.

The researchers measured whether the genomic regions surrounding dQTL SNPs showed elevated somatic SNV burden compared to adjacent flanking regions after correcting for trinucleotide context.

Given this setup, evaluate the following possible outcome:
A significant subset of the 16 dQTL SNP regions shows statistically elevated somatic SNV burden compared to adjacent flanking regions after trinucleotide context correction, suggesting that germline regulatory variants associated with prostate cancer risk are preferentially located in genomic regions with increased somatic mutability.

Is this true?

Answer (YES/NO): NO